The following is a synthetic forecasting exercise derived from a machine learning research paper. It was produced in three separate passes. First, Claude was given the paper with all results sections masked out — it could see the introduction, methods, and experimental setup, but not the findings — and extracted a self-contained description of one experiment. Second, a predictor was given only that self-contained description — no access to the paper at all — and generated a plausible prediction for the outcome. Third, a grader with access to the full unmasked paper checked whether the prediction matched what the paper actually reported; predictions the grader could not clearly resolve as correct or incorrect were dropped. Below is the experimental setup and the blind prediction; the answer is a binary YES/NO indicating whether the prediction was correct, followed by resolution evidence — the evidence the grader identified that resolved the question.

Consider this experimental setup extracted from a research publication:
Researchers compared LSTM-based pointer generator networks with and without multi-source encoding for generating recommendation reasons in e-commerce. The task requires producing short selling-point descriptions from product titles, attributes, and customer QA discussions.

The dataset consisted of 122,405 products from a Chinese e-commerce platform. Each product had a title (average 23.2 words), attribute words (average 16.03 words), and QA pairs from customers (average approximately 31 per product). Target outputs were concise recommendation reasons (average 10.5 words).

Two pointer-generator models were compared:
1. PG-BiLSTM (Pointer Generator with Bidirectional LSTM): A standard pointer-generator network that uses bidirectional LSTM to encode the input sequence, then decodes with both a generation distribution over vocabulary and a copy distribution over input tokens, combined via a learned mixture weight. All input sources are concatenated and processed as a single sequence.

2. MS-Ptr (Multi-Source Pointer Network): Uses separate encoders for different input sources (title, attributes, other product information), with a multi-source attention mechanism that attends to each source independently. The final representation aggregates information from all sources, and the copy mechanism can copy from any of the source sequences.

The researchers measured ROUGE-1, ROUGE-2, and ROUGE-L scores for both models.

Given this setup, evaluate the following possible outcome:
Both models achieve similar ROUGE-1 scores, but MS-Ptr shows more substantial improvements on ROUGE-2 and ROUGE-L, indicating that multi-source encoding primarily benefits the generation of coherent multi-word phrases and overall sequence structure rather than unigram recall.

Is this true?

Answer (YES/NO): NO